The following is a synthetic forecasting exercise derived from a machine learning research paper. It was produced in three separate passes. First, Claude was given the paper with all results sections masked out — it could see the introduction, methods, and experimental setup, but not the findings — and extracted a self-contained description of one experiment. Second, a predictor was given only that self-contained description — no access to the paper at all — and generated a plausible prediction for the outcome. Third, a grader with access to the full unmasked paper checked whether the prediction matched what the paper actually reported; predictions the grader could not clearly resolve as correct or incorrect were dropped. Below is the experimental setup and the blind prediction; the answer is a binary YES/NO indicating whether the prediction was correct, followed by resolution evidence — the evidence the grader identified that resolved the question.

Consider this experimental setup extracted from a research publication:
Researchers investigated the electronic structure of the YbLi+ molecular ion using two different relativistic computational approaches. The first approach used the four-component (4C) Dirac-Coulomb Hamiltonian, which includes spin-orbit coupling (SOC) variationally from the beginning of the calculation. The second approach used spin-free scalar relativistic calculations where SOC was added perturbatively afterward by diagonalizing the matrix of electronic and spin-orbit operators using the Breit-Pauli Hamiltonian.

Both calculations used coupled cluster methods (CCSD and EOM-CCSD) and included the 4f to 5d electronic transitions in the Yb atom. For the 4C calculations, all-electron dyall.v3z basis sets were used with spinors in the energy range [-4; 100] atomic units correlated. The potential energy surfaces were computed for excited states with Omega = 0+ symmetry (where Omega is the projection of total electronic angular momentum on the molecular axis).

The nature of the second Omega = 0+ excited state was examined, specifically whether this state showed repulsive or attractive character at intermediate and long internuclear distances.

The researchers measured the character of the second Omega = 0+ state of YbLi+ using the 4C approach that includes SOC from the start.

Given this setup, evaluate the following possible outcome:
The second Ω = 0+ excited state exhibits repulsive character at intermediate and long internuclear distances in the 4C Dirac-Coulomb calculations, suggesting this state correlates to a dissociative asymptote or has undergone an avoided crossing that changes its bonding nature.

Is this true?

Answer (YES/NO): NO